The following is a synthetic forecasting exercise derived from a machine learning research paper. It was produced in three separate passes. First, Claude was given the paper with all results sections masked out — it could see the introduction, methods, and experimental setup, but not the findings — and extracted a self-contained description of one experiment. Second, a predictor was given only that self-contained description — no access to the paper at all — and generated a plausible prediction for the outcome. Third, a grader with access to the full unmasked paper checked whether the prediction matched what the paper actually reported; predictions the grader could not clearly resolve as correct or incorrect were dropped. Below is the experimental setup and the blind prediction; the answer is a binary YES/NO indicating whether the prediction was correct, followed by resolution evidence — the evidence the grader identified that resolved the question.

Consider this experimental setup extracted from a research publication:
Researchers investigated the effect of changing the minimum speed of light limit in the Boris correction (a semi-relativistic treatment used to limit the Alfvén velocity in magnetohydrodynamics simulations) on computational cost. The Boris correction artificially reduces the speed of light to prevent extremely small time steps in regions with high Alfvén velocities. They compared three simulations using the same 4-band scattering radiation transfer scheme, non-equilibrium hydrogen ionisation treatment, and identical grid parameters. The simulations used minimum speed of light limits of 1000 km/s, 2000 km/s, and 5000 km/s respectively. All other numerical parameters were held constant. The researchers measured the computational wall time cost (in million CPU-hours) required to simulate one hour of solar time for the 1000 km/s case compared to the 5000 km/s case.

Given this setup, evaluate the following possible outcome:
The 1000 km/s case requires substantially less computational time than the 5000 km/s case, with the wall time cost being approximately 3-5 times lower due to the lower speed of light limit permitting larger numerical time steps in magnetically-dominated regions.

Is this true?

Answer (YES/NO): YES